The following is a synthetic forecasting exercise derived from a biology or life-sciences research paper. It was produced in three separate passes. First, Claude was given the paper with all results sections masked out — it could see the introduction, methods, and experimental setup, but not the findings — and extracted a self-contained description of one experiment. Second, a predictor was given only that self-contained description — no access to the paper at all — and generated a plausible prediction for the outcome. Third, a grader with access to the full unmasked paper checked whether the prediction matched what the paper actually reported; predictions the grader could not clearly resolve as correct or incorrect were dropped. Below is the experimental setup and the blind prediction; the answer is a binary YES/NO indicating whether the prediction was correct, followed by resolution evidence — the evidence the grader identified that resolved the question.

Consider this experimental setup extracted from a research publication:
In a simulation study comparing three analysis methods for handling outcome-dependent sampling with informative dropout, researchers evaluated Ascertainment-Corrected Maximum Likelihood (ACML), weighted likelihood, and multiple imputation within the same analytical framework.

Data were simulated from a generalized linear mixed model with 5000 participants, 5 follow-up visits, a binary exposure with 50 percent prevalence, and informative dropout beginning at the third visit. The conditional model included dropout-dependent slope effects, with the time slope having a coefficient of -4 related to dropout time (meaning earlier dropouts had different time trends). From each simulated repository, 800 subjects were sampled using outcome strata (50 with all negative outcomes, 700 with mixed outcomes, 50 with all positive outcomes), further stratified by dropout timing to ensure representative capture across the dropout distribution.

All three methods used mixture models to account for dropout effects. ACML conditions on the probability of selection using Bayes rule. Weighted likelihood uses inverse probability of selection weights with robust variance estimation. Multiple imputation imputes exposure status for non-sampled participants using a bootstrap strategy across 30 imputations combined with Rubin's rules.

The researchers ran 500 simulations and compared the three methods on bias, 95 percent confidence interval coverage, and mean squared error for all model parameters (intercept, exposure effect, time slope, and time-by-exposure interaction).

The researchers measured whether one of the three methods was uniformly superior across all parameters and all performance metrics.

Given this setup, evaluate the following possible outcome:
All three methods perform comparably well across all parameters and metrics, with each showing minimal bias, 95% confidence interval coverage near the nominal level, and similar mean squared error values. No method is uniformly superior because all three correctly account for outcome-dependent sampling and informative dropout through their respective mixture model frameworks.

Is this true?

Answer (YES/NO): NO